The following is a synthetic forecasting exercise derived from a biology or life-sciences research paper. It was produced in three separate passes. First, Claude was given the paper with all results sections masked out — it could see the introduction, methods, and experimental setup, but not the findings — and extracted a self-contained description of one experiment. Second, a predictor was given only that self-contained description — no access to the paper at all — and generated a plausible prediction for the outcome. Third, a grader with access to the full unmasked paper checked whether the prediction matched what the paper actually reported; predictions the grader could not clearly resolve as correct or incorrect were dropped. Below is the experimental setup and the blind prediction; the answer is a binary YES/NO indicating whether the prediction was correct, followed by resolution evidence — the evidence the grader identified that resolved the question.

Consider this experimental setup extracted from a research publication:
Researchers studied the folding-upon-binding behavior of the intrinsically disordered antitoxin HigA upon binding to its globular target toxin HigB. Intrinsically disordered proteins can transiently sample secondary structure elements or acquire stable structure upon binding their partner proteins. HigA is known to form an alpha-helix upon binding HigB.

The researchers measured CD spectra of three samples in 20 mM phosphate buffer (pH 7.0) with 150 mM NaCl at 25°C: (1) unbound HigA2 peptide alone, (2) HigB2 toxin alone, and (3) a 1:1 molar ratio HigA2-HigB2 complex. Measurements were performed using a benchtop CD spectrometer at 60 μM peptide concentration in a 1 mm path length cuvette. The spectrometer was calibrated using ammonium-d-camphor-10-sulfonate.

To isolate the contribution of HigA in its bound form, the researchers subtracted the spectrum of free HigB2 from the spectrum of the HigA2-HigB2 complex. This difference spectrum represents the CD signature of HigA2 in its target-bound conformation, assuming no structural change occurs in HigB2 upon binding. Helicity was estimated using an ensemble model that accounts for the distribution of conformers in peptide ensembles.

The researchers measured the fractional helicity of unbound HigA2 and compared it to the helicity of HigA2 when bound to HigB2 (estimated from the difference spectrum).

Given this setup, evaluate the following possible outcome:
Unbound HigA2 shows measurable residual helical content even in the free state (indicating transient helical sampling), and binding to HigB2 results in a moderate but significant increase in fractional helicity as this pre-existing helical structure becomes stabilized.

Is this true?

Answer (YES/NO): NO